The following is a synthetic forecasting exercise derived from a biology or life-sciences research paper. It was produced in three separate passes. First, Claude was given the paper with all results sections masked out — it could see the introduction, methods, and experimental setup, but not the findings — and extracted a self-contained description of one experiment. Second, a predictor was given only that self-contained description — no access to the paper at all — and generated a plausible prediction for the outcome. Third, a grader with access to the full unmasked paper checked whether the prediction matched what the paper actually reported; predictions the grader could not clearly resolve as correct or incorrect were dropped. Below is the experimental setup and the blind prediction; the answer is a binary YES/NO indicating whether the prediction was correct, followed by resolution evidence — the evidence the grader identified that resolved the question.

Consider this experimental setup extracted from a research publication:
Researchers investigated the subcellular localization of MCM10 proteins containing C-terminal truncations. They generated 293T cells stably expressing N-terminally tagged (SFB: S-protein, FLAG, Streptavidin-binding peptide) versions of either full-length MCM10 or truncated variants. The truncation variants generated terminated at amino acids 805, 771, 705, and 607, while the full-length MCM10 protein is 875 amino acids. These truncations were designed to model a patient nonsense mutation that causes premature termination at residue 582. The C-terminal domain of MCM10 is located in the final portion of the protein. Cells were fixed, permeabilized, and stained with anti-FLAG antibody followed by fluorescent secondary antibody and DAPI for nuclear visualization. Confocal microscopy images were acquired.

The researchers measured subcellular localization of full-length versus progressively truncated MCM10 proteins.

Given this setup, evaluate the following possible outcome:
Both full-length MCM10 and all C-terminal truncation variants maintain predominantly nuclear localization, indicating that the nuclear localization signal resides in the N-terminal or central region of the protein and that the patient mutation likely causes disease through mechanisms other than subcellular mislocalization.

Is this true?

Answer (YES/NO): NO